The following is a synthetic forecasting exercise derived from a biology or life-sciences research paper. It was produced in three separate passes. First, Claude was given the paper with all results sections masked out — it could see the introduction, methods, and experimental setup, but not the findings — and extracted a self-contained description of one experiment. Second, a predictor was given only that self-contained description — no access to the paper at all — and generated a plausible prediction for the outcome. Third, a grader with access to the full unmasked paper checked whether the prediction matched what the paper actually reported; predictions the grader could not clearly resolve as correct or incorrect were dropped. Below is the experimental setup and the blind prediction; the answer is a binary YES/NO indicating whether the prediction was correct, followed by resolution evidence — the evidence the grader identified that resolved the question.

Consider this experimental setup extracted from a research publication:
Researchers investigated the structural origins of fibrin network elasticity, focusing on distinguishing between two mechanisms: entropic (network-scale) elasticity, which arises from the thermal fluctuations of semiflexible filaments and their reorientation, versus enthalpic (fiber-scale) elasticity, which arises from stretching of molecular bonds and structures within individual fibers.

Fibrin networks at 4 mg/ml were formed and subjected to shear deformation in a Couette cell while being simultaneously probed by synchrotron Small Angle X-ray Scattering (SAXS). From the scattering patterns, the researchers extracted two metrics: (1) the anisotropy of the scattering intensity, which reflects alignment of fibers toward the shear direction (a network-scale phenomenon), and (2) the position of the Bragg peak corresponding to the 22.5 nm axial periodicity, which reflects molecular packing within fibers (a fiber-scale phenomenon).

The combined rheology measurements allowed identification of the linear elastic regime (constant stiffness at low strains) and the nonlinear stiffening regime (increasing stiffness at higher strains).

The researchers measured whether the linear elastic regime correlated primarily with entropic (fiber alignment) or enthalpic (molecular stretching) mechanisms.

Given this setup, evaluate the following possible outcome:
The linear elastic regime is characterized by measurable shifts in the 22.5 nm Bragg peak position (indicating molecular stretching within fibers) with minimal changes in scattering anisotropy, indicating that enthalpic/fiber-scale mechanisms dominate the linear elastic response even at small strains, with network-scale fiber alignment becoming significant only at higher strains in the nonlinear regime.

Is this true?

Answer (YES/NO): NO